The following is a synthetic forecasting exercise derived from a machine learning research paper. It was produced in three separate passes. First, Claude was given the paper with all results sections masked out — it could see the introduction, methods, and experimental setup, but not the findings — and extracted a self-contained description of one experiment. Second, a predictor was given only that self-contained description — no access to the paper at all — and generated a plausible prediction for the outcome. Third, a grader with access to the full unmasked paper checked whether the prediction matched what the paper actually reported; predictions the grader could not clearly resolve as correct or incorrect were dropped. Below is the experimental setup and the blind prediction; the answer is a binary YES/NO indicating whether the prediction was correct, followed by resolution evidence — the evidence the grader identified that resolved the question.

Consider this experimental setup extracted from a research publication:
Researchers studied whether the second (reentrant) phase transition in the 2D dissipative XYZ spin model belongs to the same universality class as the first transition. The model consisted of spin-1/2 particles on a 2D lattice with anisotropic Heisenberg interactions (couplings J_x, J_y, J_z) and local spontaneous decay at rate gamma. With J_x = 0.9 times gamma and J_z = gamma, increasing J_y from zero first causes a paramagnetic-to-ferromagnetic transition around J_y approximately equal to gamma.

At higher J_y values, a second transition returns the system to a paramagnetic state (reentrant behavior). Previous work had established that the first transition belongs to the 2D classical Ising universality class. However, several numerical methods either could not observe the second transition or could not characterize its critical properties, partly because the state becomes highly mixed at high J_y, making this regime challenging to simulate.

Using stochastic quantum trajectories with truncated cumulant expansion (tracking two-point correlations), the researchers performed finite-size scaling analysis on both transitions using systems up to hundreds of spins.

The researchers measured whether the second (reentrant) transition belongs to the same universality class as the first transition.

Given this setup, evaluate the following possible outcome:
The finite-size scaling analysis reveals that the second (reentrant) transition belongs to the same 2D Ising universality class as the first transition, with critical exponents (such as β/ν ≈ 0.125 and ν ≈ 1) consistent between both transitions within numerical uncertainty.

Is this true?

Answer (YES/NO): YES